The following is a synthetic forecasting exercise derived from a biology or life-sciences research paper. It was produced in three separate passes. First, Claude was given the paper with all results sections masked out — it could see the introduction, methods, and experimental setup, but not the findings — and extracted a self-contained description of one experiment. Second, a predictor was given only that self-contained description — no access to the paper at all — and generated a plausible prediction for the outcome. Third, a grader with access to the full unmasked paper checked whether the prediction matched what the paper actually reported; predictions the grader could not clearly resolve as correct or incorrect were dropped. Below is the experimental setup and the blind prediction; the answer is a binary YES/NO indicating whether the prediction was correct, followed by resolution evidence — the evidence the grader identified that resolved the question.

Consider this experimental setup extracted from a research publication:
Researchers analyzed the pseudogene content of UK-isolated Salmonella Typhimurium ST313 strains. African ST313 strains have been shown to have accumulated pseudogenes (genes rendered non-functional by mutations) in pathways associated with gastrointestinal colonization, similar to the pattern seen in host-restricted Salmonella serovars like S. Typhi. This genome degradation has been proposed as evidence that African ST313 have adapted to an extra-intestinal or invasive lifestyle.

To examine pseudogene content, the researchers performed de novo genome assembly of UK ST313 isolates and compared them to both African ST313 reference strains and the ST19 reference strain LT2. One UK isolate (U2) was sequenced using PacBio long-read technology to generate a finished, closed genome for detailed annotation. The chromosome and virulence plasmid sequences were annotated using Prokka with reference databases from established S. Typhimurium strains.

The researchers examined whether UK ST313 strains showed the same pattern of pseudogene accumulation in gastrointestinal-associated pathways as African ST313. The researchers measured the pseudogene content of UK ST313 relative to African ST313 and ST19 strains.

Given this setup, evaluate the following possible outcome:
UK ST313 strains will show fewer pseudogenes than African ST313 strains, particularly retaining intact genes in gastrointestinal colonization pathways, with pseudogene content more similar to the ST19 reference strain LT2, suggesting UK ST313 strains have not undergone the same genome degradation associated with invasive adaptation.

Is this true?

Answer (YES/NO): NO